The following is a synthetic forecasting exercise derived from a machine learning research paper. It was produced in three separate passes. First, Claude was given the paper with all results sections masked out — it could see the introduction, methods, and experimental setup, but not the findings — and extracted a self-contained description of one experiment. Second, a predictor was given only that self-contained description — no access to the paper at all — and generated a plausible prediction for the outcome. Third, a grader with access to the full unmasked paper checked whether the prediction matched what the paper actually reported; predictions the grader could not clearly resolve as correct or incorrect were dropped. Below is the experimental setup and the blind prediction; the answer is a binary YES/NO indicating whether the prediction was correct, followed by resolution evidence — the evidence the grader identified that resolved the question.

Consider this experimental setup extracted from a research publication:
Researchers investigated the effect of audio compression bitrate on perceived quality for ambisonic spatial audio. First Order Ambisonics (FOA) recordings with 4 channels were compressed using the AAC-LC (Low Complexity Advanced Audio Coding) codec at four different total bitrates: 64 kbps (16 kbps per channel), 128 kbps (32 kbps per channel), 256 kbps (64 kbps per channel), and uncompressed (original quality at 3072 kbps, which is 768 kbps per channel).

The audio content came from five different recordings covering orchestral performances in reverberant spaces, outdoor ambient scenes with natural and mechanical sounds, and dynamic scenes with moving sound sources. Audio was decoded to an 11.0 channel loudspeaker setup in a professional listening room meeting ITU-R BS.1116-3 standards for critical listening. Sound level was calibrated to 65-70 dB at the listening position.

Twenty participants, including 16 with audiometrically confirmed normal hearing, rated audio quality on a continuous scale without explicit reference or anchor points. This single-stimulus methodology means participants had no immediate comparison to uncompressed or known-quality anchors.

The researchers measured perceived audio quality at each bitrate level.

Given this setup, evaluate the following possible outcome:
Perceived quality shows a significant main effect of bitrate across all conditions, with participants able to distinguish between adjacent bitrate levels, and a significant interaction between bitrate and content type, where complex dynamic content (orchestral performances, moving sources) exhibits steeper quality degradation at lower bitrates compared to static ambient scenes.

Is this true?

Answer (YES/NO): NO